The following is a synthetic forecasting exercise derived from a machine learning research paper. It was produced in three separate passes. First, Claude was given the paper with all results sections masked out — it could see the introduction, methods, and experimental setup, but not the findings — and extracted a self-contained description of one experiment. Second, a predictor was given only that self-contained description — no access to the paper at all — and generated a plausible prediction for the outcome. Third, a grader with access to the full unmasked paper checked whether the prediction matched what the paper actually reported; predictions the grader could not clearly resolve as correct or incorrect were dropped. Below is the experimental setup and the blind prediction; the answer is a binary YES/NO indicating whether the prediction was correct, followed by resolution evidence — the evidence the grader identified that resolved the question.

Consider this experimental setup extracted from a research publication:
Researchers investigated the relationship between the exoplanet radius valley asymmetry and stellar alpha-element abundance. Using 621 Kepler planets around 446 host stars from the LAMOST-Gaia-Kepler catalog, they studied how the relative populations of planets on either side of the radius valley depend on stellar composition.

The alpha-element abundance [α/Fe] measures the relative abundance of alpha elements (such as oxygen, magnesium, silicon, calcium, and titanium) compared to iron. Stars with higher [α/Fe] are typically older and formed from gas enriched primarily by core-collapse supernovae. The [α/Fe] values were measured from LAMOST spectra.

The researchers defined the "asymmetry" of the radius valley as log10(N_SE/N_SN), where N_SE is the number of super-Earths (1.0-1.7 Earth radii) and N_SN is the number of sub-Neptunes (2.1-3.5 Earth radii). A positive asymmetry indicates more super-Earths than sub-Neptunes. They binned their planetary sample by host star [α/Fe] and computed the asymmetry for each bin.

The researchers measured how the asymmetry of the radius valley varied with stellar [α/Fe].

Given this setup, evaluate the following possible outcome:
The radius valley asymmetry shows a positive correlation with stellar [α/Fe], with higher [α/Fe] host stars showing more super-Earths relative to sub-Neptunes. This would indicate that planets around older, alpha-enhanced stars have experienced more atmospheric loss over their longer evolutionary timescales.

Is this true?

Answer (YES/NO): NO